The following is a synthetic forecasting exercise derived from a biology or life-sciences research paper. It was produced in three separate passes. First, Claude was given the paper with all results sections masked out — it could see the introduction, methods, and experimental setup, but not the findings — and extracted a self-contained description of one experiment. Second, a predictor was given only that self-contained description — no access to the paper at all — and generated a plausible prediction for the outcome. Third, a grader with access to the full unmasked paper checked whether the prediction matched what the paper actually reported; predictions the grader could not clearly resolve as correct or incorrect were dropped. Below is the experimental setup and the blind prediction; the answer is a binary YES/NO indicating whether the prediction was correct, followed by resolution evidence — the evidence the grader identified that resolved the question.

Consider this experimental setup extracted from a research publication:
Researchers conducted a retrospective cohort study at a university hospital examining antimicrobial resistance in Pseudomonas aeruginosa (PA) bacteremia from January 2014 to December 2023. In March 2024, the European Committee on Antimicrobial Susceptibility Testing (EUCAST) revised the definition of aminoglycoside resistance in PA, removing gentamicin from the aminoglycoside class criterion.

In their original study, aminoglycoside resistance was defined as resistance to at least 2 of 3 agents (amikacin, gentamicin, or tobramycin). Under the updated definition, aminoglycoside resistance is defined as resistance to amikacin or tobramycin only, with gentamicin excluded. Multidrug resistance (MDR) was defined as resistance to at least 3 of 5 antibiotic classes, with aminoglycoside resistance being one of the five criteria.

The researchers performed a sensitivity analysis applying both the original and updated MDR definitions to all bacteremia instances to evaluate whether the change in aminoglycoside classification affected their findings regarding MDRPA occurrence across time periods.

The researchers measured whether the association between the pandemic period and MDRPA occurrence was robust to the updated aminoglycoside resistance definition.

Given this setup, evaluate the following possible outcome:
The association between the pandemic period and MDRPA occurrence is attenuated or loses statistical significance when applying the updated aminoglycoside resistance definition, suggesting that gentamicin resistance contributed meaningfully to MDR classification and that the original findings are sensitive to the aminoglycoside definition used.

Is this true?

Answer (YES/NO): NO